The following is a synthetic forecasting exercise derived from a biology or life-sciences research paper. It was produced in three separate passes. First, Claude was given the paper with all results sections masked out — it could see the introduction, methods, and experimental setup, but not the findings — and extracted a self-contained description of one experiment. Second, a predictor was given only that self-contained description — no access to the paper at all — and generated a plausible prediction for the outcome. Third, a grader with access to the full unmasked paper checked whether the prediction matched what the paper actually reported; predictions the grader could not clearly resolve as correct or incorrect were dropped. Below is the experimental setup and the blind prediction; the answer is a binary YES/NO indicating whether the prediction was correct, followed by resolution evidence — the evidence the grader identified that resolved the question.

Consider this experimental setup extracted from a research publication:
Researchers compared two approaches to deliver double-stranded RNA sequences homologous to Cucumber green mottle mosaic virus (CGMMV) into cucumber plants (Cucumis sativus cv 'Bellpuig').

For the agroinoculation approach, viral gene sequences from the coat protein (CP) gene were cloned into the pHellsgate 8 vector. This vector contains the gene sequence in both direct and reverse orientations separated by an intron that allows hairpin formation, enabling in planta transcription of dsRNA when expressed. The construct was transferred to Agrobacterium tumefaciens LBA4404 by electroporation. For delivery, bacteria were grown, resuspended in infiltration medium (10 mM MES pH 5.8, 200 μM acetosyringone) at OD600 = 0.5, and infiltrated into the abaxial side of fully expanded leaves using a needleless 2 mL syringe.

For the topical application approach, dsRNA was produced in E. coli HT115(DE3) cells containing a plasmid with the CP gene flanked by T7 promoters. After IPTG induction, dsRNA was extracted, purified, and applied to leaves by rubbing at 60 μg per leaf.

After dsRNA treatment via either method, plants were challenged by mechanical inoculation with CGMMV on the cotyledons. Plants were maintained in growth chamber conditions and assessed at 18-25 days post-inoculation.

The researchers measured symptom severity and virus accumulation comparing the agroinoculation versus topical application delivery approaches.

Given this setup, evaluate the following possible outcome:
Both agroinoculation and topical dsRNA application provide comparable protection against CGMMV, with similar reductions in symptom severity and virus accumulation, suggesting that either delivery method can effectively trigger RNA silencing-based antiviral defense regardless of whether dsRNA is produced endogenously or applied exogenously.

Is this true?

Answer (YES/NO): NO